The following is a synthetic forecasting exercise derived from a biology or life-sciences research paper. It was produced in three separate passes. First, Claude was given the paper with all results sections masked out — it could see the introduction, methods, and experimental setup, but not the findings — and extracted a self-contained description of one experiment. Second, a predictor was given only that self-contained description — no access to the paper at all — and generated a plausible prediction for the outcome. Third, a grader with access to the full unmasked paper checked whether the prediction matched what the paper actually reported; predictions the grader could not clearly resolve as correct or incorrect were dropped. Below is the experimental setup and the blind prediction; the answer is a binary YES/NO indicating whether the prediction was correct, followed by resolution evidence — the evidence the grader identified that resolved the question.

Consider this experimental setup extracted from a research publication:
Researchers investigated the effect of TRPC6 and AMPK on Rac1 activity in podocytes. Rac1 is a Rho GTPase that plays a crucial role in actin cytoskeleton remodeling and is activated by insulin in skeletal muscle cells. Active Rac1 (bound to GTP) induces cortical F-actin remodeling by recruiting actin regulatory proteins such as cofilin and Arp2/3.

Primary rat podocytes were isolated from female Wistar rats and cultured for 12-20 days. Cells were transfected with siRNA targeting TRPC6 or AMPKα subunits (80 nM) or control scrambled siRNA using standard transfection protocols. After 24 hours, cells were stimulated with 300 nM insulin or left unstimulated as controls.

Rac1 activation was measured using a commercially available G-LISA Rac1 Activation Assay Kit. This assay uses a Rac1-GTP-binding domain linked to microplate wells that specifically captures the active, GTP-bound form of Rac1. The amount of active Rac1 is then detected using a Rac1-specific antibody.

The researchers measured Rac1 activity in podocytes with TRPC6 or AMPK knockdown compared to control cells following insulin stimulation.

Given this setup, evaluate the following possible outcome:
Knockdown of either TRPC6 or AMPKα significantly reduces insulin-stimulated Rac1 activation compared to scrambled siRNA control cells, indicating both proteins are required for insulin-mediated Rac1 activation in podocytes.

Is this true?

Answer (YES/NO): NO